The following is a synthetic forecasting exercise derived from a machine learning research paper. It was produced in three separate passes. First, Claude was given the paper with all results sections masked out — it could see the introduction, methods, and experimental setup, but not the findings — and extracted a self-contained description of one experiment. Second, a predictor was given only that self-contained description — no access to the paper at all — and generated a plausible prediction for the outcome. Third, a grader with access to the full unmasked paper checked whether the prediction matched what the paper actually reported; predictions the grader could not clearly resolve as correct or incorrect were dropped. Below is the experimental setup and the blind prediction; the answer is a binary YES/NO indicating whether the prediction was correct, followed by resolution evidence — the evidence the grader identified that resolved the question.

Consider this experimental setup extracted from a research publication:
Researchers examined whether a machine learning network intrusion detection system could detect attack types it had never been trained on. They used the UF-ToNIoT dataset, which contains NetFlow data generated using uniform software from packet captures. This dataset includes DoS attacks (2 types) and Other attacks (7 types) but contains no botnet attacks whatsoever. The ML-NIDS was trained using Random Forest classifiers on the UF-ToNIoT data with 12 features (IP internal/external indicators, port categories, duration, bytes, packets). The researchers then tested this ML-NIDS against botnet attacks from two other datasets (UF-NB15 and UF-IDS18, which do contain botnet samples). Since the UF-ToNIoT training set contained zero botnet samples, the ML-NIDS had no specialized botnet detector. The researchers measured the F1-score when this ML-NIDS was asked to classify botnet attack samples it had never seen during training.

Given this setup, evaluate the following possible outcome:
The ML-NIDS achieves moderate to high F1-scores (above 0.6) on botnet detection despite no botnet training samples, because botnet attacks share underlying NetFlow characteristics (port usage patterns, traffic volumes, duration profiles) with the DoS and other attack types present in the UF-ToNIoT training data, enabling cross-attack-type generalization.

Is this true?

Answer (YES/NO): YES